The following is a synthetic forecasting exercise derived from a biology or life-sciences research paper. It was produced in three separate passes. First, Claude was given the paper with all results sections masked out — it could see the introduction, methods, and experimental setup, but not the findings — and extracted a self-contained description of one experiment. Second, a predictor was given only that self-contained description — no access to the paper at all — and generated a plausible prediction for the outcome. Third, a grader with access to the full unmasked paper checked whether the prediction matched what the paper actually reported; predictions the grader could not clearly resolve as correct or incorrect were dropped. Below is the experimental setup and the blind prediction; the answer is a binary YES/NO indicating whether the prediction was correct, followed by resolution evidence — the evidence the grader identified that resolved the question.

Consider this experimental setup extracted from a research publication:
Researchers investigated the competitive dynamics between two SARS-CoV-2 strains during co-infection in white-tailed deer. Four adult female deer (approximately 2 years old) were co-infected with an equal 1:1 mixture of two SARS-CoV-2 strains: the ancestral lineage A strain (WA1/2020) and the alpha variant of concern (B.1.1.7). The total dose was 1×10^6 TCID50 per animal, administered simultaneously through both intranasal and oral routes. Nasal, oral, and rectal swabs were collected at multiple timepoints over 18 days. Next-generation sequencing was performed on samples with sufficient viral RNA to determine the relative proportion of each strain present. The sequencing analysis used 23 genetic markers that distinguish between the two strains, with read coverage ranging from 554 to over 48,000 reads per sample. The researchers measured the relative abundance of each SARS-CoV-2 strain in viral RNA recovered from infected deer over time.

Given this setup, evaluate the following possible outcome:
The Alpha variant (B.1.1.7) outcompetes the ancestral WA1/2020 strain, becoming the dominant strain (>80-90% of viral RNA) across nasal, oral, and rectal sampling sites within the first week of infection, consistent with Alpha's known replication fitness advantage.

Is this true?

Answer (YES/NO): YES